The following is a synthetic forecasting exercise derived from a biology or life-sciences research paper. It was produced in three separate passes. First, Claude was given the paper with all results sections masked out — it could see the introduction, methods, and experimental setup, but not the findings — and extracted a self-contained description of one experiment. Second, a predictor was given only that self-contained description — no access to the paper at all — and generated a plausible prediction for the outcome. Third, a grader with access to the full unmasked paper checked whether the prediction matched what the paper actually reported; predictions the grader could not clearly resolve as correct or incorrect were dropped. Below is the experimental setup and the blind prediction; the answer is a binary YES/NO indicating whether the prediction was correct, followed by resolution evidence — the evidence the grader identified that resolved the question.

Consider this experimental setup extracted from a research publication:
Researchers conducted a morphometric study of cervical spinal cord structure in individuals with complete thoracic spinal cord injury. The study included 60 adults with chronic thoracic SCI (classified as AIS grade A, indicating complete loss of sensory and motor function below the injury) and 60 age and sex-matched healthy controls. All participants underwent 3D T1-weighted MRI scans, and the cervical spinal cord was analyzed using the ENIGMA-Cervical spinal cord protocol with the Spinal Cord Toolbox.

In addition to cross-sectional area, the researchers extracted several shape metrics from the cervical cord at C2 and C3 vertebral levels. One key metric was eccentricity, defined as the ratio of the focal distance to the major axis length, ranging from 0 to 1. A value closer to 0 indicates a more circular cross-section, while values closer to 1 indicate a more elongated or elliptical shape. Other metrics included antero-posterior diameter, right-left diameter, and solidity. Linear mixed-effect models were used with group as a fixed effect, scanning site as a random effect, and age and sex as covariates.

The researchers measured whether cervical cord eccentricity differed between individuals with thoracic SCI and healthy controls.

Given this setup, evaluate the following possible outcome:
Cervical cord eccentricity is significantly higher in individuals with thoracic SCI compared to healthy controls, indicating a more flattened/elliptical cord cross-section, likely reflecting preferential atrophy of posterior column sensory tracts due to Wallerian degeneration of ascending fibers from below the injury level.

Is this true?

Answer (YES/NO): YES